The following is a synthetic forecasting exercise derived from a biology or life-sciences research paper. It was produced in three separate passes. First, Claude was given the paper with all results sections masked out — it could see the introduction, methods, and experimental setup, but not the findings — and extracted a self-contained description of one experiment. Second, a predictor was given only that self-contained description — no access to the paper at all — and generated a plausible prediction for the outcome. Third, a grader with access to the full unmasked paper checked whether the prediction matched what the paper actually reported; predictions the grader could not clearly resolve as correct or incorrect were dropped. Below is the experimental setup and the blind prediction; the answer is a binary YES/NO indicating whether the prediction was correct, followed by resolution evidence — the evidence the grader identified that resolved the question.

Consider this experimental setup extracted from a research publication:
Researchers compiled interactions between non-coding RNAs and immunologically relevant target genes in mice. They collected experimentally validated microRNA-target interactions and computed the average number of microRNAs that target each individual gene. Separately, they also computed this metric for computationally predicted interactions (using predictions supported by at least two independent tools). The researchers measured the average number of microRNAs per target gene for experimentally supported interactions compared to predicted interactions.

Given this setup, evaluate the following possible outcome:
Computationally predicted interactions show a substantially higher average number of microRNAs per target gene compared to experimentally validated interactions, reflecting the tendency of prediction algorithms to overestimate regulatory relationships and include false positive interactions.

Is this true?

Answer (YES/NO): YES